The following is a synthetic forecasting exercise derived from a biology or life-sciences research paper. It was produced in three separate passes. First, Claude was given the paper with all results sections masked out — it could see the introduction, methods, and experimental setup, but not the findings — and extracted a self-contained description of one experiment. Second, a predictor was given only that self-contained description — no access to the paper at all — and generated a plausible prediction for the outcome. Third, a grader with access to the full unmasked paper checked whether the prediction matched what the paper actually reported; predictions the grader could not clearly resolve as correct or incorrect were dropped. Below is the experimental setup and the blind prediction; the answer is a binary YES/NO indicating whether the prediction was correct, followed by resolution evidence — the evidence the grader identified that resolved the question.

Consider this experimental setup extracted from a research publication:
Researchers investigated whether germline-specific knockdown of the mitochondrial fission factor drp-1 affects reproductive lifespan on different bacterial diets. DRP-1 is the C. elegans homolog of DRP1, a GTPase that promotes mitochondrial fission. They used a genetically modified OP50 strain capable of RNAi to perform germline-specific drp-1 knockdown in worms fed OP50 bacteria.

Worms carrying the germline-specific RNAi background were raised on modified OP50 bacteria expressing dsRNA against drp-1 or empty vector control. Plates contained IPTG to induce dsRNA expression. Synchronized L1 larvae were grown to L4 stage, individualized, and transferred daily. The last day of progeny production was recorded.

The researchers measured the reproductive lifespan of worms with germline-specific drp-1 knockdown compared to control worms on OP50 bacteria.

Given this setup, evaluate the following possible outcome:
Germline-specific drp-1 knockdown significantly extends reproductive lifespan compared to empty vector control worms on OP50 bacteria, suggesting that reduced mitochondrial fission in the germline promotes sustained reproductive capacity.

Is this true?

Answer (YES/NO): NO